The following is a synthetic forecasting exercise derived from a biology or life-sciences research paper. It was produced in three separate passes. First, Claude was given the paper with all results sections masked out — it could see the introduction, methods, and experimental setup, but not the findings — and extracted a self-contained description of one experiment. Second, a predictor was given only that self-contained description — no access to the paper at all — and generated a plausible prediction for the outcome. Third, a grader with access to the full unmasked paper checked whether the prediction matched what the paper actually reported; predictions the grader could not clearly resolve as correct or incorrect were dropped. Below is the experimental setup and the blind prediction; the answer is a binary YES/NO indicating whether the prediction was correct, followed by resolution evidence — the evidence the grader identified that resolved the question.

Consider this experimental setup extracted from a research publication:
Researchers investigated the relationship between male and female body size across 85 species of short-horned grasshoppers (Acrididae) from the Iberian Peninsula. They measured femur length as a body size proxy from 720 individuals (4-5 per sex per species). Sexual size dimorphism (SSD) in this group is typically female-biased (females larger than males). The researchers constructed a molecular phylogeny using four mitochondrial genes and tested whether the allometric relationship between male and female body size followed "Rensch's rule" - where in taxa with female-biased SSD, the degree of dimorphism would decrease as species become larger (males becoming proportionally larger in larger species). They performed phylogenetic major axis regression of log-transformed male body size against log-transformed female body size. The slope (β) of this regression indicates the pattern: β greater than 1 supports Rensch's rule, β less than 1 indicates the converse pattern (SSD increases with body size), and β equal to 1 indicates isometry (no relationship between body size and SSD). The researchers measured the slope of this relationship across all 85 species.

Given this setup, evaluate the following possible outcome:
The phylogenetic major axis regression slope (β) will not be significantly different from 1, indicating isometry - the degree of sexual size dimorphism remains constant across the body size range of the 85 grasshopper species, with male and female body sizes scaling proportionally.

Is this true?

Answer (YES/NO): NO